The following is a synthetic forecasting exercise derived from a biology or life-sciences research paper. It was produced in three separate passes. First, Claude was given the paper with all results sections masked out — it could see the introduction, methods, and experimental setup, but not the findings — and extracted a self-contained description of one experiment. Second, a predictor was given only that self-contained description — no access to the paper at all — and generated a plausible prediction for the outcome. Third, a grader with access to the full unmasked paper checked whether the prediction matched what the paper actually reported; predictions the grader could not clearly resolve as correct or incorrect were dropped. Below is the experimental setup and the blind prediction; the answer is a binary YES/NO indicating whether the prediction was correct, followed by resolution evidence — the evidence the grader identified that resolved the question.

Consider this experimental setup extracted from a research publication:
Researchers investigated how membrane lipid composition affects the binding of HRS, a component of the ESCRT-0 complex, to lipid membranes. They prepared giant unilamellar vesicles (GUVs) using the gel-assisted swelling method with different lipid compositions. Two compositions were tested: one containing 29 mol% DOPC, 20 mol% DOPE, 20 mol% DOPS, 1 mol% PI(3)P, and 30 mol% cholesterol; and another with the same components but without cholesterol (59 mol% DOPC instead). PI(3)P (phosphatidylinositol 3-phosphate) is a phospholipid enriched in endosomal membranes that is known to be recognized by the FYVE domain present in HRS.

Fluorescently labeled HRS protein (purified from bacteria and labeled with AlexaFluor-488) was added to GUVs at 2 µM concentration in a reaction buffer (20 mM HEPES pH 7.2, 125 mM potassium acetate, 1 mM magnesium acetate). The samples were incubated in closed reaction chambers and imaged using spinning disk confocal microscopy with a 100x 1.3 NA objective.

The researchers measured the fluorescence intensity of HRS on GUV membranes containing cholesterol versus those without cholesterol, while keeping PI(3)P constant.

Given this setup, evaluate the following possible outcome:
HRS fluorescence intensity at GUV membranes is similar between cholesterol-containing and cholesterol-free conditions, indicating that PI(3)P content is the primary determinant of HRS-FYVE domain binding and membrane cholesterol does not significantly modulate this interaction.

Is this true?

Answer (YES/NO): NO